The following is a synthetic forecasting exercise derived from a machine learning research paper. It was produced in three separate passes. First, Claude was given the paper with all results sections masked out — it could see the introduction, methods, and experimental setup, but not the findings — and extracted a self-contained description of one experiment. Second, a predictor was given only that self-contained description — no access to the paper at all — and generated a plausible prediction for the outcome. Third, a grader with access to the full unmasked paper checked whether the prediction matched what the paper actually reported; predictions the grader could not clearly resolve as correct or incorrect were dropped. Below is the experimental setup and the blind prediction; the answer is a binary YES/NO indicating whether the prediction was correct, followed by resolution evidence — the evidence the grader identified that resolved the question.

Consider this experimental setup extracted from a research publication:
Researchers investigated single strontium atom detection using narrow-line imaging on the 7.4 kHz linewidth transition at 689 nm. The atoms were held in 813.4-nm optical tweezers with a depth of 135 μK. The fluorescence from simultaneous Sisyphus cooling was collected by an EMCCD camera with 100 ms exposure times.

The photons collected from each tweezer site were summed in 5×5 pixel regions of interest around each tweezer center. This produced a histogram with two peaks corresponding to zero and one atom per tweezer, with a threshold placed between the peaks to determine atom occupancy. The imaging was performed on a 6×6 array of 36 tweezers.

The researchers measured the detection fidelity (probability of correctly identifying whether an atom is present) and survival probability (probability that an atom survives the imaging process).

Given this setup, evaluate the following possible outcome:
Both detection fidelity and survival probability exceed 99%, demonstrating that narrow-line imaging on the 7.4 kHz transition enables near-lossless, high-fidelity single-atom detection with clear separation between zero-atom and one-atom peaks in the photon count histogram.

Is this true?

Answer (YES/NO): NO